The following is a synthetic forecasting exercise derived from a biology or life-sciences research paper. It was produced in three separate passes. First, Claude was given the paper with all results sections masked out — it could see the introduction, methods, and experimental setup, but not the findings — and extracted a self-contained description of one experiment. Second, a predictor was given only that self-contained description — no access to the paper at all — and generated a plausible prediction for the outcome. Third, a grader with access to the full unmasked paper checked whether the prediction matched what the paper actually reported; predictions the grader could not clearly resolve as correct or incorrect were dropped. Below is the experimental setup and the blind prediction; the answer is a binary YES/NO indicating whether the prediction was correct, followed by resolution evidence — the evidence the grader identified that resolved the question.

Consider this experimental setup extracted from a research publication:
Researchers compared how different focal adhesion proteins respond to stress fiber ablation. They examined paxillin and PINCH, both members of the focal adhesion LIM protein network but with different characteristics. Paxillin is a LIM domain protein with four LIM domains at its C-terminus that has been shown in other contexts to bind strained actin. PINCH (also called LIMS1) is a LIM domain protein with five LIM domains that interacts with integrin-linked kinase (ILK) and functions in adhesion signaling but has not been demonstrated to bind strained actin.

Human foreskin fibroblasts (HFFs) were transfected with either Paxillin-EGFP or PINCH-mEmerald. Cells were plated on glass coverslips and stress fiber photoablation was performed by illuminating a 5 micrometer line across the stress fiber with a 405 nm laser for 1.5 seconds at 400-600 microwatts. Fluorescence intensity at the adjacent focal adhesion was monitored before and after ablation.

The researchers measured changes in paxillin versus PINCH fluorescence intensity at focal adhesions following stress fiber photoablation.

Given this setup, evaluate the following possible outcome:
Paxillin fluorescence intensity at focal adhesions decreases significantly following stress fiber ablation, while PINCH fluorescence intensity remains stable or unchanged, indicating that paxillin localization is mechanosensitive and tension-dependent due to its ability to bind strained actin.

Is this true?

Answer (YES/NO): YES